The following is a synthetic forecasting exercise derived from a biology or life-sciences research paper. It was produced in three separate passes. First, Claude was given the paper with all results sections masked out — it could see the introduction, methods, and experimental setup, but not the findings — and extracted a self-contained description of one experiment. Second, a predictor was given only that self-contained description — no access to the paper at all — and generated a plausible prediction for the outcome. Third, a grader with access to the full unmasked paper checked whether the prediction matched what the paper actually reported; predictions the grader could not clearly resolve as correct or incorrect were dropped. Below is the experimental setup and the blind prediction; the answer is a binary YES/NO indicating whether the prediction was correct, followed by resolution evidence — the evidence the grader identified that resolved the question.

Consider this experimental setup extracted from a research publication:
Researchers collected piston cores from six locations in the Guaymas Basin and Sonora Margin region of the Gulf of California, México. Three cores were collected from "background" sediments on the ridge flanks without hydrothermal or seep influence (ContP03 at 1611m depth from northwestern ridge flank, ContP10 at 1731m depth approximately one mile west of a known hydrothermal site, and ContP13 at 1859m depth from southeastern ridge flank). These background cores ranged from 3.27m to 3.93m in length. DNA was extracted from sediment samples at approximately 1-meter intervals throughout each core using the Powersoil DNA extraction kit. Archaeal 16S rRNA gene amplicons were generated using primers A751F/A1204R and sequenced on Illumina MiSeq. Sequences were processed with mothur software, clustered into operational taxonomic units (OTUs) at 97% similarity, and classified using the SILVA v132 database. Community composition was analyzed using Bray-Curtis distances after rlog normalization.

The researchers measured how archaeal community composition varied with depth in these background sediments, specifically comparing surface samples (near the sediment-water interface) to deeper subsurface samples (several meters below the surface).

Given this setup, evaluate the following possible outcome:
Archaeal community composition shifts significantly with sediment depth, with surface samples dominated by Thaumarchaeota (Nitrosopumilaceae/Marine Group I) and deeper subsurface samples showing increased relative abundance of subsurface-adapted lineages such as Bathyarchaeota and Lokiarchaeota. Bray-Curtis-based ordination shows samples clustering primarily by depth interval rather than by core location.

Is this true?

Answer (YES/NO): NO